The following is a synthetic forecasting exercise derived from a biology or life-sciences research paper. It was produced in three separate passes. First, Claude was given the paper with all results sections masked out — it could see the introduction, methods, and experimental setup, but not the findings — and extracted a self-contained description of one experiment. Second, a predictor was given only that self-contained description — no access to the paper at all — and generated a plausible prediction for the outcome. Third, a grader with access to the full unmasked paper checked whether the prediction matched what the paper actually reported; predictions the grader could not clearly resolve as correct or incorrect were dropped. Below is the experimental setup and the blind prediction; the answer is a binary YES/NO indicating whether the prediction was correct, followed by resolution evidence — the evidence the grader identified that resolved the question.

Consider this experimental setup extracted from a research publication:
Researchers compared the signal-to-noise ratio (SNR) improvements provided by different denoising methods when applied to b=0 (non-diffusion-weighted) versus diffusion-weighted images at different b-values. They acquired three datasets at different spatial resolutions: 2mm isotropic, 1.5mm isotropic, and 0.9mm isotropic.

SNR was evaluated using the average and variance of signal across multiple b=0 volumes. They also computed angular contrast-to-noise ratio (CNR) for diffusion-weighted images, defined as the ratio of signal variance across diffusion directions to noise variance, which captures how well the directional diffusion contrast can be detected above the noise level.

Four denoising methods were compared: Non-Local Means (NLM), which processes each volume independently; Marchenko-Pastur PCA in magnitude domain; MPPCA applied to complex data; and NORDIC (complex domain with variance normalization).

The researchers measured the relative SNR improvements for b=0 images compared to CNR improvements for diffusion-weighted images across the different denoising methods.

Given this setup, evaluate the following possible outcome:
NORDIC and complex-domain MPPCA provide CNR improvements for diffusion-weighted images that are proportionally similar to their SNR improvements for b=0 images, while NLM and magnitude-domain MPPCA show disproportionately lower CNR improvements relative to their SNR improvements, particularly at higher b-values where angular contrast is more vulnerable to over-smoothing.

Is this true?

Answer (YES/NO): NO